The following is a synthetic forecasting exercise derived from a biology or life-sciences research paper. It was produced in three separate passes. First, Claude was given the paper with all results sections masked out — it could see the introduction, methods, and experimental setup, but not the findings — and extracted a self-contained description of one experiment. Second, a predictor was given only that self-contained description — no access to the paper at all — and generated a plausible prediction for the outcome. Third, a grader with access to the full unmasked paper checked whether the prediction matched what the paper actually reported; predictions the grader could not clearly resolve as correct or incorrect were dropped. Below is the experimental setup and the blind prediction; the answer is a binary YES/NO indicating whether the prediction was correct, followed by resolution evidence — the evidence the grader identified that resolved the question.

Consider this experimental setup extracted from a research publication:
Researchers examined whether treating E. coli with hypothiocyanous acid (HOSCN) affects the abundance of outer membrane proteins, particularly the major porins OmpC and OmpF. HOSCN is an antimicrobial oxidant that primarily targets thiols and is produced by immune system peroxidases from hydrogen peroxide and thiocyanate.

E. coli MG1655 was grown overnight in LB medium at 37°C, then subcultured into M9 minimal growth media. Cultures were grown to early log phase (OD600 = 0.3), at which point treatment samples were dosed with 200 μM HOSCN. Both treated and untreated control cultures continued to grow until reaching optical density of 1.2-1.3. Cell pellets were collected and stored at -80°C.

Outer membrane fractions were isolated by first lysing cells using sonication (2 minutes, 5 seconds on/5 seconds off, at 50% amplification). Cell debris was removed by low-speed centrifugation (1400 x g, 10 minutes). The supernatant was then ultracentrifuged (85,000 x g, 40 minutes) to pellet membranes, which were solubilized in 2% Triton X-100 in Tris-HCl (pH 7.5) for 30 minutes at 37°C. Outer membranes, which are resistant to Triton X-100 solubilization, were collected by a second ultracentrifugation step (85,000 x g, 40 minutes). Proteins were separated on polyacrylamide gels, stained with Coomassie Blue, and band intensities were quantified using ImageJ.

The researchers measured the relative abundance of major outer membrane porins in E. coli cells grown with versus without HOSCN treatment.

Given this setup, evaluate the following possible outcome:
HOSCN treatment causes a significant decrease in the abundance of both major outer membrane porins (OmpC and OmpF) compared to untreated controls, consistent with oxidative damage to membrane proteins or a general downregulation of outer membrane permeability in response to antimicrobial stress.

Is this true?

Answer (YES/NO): NO